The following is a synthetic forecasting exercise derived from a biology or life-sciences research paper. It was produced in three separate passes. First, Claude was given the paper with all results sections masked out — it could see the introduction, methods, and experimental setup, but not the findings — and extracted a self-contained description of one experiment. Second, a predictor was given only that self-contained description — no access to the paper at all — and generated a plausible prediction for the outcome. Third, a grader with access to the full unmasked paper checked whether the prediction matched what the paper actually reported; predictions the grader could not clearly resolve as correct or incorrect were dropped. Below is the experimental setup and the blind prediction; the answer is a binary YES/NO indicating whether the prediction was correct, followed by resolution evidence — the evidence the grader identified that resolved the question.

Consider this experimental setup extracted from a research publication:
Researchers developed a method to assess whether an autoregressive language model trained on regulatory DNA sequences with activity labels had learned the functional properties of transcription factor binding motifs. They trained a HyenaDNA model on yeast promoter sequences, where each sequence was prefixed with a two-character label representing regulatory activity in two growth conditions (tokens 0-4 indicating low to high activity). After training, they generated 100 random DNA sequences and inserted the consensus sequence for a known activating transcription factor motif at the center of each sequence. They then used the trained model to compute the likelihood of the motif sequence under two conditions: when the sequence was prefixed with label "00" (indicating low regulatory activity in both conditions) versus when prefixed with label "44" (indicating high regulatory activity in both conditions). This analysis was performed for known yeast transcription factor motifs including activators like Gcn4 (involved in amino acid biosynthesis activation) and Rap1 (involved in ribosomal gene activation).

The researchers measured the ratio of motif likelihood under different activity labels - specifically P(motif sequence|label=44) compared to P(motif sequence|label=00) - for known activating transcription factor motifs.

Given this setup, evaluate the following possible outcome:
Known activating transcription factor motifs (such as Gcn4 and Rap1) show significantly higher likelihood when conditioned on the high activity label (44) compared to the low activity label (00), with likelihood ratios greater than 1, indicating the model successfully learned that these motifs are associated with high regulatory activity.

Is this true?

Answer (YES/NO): YES